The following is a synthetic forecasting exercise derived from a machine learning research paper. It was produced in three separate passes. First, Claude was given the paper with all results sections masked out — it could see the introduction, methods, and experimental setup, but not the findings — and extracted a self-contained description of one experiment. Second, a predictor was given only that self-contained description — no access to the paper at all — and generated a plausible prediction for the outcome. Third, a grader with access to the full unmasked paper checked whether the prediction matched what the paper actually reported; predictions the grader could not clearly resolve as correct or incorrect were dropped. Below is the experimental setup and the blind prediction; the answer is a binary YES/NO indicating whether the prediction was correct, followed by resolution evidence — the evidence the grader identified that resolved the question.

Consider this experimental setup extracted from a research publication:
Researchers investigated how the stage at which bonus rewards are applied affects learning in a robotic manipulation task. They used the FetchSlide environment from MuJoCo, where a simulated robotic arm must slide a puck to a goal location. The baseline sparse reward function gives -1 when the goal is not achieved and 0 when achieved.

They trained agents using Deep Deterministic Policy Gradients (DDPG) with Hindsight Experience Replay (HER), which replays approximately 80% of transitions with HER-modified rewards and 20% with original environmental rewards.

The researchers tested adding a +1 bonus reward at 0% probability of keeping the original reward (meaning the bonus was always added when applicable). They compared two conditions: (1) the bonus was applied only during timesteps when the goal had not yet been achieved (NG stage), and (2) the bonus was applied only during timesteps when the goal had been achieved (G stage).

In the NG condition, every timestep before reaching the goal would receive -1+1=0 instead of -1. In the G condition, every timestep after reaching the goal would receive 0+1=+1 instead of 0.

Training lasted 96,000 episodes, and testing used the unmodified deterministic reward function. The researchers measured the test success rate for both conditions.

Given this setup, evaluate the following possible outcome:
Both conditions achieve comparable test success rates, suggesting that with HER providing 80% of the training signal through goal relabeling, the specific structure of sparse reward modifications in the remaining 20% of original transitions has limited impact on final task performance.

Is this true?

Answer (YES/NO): NO